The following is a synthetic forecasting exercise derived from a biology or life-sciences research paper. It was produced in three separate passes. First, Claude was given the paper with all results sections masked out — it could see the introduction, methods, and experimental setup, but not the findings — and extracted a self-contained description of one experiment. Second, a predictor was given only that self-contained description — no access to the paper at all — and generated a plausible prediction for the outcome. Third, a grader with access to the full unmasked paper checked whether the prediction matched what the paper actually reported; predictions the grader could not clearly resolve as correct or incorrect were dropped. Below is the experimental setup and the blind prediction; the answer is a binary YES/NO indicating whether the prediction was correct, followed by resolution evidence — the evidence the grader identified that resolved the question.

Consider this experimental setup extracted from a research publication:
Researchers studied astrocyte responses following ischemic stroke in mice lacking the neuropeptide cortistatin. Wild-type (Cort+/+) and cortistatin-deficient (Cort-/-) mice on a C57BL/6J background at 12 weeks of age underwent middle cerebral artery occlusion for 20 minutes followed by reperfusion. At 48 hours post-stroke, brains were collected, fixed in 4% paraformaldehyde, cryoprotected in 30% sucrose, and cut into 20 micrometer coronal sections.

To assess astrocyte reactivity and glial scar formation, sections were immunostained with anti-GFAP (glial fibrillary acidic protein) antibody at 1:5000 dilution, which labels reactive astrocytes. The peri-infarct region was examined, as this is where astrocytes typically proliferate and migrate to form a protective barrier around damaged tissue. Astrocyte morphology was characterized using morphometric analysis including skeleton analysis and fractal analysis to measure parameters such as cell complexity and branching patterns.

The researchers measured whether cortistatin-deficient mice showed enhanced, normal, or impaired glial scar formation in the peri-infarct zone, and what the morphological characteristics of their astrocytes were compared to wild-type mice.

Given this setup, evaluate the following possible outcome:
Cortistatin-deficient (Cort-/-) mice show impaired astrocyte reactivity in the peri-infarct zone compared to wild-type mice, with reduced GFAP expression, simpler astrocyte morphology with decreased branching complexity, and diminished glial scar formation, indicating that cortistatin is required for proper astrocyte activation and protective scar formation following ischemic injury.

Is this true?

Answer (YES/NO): NO